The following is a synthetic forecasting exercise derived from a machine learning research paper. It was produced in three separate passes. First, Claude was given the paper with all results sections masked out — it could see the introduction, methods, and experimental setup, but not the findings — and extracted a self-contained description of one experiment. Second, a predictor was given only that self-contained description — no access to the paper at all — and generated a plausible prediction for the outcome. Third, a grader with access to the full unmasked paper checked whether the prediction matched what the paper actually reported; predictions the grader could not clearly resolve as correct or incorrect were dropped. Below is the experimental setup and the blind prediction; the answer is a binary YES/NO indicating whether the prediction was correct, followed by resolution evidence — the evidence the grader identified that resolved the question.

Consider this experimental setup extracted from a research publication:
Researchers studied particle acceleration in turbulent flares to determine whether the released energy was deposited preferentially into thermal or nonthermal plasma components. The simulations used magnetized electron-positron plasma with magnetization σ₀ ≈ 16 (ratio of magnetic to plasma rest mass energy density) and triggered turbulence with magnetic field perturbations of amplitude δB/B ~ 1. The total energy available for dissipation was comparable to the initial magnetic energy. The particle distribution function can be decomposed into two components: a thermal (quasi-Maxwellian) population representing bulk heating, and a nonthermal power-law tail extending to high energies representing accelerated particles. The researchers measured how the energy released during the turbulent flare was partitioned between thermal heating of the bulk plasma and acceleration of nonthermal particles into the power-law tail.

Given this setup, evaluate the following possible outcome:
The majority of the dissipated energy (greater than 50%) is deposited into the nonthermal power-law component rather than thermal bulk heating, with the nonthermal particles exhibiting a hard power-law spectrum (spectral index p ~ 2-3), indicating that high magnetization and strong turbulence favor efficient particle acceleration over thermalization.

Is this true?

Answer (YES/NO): NO